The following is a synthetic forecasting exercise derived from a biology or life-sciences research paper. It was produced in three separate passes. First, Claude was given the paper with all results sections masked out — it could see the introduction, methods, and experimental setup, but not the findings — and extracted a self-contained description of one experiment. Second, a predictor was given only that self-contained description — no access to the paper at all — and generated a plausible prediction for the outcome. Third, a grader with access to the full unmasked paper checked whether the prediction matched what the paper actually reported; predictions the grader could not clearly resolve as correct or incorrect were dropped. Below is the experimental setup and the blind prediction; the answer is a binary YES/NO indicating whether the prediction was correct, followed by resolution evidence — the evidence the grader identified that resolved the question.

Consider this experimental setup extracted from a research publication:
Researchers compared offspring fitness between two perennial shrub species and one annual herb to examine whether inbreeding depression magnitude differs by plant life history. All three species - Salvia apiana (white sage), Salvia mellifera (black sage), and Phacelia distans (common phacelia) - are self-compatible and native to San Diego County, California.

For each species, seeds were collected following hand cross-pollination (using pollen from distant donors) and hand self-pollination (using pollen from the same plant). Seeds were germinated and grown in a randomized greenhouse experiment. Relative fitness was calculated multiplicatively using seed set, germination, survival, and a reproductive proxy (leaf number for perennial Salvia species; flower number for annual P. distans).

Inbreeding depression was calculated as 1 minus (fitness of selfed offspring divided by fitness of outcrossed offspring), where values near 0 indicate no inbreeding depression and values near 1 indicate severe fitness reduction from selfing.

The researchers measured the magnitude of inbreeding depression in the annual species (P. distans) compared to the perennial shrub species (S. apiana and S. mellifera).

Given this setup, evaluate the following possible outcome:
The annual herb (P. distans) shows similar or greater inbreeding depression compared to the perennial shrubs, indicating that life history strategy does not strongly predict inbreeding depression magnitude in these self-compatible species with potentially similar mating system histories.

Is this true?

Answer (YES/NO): NO